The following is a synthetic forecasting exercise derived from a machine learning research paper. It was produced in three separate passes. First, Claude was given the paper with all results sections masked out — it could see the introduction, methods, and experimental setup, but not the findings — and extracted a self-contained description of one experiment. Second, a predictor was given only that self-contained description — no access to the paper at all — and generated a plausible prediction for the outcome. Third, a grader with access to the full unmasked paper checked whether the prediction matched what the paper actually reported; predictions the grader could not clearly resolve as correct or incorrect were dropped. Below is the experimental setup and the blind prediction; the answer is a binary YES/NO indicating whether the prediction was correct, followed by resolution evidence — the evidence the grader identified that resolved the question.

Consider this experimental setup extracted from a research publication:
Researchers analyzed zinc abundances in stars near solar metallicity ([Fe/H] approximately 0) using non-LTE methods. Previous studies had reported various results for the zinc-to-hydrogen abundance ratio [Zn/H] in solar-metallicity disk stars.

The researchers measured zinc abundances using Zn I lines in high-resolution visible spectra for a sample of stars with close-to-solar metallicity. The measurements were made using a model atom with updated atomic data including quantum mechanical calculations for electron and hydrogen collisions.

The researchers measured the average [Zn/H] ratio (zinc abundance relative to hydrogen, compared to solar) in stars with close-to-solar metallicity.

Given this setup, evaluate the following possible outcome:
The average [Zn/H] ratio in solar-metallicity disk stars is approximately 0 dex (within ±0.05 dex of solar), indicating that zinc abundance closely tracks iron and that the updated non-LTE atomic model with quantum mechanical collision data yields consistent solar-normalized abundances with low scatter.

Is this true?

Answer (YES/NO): NO